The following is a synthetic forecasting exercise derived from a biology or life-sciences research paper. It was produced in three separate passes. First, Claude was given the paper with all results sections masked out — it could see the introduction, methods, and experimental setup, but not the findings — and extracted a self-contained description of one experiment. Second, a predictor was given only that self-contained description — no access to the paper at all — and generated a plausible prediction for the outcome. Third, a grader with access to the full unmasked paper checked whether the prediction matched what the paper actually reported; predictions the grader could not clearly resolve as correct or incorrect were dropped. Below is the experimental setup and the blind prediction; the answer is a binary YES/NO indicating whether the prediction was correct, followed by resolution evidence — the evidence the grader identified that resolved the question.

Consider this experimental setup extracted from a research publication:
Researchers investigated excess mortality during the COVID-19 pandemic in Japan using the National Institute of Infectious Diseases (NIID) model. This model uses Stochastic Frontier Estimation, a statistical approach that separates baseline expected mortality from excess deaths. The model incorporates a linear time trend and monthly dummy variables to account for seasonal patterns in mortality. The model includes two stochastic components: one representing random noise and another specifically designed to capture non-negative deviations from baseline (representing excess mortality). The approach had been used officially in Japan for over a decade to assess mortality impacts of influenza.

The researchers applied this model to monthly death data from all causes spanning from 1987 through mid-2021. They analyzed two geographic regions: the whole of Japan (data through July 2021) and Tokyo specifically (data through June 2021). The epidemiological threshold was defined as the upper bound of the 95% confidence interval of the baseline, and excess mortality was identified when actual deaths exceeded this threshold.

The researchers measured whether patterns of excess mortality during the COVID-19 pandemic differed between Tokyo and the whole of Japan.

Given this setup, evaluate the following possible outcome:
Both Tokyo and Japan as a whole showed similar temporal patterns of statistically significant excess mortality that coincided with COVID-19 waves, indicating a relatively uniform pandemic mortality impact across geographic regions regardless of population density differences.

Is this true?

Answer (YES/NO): NO